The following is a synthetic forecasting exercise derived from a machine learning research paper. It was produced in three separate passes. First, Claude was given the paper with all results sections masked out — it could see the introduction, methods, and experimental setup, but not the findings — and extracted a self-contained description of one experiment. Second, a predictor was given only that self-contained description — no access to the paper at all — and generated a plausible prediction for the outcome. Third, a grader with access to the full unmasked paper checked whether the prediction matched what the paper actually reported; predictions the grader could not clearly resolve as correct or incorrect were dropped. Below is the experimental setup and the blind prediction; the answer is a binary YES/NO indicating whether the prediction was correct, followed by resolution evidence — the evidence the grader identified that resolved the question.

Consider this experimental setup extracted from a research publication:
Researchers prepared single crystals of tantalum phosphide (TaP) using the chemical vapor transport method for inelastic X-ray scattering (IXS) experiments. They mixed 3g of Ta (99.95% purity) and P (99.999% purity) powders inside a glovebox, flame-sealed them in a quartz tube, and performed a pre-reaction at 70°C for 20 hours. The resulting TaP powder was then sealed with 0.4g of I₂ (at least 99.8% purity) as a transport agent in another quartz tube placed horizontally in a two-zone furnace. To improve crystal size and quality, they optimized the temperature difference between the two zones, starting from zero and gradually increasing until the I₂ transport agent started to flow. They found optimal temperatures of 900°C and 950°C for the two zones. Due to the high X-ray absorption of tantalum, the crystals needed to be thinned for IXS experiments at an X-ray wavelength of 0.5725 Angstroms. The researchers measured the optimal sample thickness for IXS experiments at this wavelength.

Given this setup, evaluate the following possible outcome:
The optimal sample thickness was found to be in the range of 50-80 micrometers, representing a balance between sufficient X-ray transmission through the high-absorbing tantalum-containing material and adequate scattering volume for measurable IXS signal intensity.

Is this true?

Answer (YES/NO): NO